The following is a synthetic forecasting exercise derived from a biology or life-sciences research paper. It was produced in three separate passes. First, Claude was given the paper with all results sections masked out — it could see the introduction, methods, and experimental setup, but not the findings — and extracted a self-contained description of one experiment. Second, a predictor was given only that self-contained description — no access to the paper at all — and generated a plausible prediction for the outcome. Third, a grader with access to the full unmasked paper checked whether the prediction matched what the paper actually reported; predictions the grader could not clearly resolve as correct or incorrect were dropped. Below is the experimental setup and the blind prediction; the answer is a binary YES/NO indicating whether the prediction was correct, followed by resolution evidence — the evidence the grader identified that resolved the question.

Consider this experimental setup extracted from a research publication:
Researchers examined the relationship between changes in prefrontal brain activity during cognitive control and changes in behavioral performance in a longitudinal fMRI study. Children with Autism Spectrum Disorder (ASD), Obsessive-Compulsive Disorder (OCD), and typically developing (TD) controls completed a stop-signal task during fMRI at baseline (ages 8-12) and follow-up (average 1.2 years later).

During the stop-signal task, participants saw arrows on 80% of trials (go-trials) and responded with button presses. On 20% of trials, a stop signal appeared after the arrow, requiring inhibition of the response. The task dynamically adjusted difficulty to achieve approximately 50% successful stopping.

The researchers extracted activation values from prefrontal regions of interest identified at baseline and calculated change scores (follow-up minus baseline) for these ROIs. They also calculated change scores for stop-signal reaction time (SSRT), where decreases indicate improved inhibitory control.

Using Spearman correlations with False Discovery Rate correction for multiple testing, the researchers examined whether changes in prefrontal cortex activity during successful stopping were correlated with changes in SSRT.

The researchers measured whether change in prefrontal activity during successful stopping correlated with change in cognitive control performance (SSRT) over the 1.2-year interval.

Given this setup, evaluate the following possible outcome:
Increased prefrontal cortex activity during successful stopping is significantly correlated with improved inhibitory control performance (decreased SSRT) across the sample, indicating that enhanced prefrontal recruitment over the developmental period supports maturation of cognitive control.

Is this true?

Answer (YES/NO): NO